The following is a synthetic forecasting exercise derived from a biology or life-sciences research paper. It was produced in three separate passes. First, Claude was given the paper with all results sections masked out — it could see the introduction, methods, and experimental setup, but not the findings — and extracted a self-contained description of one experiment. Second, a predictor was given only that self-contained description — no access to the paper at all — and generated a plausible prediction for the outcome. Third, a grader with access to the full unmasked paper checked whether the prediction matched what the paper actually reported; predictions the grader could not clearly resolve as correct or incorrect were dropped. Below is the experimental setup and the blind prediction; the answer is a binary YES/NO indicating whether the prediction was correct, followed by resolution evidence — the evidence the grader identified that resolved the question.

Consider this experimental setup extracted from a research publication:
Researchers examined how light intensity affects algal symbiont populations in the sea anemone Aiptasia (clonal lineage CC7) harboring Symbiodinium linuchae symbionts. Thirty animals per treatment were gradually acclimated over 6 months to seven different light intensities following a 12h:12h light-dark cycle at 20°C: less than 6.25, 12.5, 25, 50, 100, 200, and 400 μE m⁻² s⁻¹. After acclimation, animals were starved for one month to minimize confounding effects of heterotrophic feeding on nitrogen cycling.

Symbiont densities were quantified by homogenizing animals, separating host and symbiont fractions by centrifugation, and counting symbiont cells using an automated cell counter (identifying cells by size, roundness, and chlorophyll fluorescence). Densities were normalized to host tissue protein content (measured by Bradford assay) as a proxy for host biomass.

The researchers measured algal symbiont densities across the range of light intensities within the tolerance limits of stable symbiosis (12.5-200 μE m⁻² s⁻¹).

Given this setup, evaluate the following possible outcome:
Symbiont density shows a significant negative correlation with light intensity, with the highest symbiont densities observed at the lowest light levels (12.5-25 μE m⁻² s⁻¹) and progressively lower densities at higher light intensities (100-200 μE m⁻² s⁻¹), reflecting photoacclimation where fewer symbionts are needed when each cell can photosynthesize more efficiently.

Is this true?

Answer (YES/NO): NO